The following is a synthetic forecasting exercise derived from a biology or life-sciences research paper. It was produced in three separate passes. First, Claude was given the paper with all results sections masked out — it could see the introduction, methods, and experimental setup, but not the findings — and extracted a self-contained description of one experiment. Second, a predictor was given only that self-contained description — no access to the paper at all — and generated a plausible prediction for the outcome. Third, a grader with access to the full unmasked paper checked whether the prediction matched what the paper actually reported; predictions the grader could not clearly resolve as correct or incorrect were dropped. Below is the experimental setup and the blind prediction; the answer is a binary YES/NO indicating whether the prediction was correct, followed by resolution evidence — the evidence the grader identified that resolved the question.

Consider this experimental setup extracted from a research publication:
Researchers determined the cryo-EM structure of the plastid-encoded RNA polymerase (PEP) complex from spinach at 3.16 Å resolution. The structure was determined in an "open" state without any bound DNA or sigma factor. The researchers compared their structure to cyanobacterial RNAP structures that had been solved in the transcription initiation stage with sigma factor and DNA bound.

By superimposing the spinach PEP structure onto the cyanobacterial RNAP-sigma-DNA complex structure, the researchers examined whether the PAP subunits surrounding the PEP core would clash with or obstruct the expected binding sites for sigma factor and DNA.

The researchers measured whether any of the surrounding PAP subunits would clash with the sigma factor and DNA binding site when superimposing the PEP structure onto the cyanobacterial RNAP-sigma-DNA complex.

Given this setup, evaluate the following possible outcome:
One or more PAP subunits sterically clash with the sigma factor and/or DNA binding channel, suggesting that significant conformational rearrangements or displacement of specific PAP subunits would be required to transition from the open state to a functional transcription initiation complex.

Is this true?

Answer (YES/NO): NO